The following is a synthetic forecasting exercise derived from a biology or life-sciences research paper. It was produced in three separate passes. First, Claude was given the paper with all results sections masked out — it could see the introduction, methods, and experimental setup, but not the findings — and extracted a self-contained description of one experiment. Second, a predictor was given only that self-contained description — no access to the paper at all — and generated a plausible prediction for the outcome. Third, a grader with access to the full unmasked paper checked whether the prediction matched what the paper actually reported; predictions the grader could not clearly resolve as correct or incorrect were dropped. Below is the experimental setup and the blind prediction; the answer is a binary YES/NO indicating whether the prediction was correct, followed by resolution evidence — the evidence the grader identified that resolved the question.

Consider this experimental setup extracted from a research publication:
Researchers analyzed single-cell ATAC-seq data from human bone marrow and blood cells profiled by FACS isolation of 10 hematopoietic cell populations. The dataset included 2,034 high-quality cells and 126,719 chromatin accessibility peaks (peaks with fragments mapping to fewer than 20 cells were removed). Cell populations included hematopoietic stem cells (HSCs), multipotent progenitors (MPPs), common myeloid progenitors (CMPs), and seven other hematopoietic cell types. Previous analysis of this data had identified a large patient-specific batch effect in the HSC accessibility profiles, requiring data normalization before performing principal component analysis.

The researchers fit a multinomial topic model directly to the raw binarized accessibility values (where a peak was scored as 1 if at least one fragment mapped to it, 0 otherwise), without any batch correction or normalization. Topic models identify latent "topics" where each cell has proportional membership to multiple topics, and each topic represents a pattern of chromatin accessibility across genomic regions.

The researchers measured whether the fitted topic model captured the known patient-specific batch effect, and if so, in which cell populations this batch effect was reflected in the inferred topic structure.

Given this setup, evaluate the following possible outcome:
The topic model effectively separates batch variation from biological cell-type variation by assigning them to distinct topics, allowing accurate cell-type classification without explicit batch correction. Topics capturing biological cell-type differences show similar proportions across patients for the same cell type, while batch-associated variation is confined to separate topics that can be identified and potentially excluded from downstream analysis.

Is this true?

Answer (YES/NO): NO